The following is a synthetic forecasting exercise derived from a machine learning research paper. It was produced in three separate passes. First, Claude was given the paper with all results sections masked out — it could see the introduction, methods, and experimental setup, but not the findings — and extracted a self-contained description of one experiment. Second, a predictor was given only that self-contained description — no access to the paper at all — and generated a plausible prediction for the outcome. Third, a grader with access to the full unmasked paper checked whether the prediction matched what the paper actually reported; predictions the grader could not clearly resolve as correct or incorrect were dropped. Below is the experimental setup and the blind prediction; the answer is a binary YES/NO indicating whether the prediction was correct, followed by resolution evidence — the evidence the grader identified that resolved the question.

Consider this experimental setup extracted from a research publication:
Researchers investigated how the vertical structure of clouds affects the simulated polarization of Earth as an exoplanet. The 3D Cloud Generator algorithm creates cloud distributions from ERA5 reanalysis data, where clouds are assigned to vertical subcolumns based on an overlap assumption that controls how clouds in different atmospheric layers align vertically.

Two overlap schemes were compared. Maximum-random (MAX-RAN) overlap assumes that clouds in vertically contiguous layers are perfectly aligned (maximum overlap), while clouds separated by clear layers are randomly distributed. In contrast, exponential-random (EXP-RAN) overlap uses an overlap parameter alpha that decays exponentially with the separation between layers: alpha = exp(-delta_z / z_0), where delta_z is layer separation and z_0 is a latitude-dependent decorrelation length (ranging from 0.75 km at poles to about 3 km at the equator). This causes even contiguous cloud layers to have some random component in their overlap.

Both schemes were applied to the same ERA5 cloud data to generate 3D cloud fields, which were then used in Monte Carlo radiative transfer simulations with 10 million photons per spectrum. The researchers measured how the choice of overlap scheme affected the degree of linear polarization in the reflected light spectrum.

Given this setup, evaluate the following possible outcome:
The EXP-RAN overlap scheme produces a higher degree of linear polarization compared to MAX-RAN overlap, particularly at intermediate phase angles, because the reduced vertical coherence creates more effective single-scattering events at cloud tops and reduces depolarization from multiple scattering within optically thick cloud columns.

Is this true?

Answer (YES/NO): NO